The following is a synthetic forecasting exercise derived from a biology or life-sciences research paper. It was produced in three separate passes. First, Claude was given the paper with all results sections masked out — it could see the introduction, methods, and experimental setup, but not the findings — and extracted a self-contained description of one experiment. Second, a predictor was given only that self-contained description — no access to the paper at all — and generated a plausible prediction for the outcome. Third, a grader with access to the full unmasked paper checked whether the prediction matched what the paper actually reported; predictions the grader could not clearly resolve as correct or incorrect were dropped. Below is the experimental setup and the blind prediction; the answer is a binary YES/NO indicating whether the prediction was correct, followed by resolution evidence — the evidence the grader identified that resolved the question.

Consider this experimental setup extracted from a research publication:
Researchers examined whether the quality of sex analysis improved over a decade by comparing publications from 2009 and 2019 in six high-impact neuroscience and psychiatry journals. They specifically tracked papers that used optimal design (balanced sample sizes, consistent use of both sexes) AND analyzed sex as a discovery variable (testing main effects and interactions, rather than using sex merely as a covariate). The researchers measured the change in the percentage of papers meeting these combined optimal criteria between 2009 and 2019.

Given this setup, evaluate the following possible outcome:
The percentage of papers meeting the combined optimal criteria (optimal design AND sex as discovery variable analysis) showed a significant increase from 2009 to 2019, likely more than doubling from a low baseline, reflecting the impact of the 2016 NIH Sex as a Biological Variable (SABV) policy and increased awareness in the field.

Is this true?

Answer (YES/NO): NO